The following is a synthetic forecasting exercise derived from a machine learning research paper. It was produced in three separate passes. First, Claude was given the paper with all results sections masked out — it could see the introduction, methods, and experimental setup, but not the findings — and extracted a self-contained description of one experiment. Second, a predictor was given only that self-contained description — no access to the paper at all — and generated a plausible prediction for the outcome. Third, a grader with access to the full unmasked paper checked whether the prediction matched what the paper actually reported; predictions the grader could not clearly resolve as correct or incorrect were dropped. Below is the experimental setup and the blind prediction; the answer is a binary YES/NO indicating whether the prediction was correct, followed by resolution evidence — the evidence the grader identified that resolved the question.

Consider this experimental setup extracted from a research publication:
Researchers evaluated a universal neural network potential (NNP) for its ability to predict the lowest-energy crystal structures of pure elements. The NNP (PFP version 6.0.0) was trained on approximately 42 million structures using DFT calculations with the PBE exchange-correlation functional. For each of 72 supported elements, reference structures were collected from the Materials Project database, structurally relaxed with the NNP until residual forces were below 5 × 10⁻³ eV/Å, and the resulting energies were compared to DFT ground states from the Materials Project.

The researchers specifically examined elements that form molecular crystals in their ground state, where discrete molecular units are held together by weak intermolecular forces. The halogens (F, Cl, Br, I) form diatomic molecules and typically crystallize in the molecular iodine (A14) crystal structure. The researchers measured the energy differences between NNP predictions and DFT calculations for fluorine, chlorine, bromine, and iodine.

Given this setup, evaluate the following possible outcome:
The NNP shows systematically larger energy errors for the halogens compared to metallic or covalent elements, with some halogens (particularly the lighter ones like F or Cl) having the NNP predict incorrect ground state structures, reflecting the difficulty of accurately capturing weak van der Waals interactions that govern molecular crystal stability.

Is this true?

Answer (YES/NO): NO